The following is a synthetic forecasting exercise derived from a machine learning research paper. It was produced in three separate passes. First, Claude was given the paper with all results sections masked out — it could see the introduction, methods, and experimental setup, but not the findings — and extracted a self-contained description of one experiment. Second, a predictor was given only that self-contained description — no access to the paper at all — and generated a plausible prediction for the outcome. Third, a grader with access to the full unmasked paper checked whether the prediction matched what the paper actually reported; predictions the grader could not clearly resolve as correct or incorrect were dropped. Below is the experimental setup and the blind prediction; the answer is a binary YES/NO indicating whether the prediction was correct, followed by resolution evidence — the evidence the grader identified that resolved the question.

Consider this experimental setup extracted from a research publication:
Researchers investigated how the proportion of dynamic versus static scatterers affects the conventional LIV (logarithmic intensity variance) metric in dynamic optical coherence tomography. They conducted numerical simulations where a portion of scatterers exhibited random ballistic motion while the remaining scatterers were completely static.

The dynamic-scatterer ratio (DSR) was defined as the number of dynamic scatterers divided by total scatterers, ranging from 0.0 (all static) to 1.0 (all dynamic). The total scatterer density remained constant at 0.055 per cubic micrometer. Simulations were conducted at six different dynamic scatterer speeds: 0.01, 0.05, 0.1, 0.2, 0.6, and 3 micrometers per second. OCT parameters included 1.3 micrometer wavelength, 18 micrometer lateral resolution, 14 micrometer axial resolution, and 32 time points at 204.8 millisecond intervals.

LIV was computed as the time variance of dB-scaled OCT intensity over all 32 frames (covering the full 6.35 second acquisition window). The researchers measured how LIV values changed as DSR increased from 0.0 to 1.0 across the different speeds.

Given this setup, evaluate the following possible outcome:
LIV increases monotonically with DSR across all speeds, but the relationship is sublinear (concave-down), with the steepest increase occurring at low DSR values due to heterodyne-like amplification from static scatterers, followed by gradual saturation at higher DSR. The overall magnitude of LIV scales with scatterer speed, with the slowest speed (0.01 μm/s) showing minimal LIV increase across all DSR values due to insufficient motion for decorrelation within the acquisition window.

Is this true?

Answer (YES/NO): NO